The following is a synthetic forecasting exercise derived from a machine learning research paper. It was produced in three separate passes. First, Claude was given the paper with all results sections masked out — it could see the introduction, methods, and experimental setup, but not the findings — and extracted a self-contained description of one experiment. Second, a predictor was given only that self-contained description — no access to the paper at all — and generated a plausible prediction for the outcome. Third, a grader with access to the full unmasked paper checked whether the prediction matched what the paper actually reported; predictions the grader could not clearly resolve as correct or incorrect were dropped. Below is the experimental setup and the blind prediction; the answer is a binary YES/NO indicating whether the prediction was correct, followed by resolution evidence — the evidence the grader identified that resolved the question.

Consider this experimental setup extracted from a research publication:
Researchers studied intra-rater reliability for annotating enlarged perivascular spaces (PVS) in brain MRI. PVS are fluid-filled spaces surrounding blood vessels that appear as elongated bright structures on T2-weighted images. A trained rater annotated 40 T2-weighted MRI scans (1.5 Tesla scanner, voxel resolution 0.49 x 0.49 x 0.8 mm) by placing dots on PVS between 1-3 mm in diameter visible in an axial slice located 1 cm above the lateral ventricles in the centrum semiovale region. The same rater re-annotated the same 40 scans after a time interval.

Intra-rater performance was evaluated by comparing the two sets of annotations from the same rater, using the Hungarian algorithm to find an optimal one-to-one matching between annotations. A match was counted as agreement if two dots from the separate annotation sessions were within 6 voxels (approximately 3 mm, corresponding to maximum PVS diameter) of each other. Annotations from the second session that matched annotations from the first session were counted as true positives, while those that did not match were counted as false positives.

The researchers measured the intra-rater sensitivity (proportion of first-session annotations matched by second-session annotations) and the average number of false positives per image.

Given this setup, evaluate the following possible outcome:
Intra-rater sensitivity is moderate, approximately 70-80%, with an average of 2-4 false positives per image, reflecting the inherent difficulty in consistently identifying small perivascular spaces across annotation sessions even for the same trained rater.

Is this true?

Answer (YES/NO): NO